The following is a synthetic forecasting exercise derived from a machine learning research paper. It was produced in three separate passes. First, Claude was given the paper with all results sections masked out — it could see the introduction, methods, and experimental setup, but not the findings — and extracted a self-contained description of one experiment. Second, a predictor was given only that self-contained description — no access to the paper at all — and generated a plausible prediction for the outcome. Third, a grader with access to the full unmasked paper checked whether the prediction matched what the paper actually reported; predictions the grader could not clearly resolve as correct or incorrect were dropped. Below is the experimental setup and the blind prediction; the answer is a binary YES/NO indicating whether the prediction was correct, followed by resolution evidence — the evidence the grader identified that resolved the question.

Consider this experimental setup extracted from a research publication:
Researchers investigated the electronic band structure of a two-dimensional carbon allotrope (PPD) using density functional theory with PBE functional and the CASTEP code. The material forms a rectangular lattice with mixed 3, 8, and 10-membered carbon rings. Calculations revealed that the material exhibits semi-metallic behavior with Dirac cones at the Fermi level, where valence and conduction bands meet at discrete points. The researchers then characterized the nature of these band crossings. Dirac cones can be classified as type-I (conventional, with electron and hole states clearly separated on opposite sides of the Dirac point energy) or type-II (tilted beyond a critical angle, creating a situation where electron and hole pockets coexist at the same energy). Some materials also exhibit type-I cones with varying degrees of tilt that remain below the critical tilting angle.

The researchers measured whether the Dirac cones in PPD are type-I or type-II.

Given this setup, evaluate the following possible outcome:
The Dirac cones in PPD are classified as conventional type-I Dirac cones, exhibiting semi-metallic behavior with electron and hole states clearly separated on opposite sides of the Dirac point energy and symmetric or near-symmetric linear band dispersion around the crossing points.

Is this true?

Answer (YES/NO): NO